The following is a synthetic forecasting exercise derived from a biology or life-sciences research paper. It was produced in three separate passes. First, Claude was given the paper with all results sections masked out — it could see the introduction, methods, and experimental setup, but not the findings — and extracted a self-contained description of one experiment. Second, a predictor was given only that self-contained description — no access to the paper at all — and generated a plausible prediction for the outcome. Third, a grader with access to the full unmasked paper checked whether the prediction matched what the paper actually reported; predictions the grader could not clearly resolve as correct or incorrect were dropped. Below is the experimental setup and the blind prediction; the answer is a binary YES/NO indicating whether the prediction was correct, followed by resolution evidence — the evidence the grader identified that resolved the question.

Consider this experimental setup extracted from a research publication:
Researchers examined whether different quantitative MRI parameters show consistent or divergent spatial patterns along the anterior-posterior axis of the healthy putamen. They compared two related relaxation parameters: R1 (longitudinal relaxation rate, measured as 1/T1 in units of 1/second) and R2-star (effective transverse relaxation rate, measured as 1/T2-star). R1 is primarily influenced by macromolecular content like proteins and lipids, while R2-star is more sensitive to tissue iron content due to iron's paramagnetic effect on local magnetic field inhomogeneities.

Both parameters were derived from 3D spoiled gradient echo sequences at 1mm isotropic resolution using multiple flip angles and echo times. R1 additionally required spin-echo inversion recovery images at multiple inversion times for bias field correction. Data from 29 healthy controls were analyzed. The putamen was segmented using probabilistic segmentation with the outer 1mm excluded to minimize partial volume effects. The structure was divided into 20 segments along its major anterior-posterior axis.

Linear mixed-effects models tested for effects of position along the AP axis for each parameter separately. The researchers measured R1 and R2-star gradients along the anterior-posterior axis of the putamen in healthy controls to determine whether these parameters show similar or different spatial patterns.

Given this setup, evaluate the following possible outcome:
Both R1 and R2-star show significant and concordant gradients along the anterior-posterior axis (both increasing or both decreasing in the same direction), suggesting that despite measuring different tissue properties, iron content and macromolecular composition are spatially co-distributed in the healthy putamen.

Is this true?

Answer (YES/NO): YES